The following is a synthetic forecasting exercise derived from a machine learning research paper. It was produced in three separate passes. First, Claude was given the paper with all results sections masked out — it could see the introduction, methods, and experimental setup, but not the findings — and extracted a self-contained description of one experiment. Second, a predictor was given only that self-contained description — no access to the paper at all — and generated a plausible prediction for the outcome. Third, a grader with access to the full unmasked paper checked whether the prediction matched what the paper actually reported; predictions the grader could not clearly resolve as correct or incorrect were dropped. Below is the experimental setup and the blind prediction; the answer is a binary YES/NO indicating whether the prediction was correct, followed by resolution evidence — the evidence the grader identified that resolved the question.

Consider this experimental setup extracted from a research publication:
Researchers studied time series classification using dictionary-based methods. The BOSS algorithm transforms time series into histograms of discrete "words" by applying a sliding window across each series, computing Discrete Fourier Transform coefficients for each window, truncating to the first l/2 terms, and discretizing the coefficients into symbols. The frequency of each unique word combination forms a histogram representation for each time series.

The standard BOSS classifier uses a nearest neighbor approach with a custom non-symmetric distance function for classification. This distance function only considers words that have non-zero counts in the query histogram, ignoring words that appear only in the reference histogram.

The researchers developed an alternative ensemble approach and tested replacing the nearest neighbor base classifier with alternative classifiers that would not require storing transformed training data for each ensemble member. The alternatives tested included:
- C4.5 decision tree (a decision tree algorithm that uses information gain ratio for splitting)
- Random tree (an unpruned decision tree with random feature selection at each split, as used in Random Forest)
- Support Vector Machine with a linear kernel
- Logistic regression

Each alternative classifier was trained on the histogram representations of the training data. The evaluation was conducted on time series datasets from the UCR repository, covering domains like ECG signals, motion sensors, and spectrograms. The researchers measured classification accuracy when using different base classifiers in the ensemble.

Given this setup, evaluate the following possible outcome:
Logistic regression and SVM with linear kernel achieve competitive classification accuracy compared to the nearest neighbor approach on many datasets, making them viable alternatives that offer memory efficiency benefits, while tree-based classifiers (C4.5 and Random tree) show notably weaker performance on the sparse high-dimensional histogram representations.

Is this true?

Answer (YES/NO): NO